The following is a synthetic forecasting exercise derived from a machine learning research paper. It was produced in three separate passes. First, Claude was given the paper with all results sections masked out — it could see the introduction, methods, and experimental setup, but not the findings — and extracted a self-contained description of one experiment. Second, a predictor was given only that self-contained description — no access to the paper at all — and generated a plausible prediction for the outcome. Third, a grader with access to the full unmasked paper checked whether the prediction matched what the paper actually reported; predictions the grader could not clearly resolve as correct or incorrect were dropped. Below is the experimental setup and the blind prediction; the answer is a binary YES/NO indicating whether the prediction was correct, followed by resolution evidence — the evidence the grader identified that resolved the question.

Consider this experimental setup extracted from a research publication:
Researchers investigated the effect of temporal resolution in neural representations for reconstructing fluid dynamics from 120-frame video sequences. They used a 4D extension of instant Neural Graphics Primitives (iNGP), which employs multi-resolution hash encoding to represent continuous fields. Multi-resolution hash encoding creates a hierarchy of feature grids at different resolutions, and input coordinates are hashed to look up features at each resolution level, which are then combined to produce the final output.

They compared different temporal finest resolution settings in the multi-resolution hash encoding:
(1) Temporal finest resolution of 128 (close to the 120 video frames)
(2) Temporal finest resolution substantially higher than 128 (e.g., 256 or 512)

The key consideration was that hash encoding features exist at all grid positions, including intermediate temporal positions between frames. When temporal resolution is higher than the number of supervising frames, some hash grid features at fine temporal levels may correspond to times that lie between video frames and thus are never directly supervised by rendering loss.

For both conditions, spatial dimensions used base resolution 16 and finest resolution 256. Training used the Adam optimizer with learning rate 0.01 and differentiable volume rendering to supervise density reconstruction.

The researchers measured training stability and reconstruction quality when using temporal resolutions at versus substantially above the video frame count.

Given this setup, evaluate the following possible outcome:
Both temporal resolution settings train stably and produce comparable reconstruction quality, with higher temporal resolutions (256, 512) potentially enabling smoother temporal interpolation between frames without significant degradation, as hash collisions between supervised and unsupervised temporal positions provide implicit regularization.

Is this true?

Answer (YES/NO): NO